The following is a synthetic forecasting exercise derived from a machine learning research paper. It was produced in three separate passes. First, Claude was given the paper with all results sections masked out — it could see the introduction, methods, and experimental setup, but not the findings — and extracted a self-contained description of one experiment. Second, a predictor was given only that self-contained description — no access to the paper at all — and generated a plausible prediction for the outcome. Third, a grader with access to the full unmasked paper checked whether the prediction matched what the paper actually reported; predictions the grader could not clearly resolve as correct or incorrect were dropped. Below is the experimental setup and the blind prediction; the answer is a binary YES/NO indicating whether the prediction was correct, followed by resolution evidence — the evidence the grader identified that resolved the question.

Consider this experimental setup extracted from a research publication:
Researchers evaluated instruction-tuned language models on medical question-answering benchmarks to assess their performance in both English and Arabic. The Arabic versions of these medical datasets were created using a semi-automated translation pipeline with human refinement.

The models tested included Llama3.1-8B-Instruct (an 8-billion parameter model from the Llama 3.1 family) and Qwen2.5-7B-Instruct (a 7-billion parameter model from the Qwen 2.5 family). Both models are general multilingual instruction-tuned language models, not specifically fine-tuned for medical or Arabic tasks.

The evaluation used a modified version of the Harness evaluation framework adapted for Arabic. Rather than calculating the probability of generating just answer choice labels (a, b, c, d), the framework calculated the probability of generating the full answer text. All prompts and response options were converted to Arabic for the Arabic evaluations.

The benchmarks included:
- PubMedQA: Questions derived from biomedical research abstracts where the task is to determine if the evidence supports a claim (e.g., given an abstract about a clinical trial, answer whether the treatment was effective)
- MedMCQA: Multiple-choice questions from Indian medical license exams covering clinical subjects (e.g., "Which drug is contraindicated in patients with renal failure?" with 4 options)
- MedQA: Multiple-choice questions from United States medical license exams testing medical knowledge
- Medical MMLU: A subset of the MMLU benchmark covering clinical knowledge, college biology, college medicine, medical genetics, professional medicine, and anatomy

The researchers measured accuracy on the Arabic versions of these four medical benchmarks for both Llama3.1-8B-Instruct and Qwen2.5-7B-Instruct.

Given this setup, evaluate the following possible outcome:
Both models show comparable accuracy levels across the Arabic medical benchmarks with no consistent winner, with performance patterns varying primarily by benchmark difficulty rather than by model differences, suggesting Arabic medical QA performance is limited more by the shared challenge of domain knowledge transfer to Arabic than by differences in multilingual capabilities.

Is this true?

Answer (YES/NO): NO